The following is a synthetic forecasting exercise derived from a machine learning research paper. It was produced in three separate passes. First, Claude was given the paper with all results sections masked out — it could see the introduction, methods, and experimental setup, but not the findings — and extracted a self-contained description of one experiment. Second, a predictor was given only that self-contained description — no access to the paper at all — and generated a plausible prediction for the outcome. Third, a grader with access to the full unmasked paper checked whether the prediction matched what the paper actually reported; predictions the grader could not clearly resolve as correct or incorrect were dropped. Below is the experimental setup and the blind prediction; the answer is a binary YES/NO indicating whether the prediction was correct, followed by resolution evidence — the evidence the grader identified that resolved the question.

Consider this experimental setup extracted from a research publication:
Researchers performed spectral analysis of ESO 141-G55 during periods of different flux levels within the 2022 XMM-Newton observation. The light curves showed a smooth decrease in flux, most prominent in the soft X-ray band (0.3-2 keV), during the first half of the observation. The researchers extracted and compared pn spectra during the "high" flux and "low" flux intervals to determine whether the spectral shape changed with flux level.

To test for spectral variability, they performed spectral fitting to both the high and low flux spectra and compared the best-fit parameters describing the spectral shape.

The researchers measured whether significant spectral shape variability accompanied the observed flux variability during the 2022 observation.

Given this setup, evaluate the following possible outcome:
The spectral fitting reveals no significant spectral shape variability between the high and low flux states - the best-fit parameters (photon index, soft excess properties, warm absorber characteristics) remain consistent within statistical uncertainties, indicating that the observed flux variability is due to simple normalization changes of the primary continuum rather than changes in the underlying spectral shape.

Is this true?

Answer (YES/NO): YES